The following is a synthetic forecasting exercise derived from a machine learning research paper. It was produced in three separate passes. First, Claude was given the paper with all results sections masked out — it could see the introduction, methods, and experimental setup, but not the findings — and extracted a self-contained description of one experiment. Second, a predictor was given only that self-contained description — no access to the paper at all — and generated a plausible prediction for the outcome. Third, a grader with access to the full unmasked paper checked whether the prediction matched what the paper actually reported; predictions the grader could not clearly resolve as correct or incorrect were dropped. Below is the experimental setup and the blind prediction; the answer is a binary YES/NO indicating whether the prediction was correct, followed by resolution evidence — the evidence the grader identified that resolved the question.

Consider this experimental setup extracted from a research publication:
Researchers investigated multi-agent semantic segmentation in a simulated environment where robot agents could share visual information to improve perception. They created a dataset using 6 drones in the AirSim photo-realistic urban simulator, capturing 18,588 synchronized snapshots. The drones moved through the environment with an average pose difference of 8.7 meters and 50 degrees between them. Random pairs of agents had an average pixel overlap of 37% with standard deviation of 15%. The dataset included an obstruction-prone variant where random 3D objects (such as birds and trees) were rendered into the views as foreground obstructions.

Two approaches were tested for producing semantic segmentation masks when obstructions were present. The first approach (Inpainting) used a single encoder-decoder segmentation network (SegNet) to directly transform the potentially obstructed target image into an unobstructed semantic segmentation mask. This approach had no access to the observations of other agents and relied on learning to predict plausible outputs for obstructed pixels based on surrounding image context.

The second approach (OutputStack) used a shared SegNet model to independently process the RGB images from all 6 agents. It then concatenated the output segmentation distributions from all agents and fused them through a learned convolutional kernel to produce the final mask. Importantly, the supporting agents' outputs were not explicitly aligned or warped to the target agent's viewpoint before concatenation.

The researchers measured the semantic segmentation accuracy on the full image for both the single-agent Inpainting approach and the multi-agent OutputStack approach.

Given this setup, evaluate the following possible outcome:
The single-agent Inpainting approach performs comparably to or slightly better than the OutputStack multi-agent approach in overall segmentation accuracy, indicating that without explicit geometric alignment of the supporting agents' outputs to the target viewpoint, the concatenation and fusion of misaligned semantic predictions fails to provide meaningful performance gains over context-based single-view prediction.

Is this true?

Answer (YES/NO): YES